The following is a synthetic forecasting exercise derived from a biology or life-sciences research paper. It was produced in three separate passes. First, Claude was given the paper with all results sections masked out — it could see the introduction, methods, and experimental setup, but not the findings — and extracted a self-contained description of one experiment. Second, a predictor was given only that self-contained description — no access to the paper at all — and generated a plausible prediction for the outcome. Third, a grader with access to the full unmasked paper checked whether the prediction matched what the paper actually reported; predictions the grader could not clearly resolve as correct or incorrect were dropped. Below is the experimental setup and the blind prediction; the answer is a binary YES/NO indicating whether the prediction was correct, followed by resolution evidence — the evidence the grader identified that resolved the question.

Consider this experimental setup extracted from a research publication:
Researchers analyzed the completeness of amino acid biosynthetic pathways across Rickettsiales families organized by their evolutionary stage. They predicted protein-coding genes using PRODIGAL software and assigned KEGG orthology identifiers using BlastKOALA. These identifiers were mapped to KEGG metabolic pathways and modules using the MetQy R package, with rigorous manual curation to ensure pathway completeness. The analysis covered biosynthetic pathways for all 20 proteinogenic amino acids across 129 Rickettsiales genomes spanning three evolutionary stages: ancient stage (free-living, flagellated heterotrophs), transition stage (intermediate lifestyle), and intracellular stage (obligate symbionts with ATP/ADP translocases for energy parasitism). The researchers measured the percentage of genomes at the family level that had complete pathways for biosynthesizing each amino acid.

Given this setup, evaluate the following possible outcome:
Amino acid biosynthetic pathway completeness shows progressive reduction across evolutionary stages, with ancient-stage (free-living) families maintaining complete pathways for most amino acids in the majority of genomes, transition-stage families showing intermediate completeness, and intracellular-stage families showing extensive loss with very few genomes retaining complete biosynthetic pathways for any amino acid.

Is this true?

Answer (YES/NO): NO